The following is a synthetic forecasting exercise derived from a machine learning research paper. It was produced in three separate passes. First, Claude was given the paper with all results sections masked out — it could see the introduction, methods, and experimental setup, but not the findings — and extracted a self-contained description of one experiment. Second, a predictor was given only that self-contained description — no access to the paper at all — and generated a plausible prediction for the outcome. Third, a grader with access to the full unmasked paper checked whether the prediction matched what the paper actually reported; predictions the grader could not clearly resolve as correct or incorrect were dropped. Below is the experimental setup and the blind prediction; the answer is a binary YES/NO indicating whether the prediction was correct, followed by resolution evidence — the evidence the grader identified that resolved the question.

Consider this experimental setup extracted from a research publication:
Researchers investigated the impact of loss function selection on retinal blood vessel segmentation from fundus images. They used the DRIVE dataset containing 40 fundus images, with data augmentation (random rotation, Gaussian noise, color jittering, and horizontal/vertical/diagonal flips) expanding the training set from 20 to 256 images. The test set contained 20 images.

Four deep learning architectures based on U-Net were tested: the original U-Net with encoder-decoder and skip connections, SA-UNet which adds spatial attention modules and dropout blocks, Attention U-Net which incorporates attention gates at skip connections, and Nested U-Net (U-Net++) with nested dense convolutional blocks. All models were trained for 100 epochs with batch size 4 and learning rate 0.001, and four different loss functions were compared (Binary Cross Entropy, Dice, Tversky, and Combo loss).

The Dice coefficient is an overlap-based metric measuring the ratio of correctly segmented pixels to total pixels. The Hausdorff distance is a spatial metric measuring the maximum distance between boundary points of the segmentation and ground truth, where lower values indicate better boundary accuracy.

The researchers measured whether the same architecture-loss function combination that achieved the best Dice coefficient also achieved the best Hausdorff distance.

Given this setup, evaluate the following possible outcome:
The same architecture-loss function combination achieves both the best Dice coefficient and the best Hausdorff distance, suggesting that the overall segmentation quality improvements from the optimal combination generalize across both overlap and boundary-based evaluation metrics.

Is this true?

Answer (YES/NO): NO